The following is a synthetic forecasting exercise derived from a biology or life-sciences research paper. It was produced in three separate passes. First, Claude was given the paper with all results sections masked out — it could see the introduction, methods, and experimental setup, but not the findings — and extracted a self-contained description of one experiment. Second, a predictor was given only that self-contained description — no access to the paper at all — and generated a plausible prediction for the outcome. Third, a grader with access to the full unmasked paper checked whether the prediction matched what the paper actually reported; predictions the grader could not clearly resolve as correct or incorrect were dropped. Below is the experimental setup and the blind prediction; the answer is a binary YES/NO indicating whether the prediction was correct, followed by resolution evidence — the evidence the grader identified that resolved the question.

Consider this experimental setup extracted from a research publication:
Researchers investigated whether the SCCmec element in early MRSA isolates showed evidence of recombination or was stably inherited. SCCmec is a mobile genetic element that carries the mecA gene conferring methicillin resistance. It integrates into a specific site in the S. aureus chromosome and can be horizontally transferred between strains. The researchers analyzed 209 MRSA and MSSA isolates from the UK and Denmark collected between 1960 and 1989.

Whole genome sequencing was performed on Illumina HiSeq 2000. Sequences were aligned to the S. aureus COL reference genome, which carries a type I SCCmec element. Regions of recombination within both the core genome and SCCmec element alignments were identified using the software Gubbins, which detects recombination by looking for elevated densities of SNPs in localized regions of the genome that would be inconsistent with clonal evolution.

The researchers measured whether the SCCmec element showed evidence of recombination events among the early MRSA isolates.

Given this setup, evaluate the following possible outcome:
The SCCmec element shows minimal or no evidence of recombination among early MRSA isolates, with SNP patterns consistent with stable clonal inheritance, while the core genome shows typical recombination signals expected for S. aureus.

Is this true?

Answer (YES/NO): NO